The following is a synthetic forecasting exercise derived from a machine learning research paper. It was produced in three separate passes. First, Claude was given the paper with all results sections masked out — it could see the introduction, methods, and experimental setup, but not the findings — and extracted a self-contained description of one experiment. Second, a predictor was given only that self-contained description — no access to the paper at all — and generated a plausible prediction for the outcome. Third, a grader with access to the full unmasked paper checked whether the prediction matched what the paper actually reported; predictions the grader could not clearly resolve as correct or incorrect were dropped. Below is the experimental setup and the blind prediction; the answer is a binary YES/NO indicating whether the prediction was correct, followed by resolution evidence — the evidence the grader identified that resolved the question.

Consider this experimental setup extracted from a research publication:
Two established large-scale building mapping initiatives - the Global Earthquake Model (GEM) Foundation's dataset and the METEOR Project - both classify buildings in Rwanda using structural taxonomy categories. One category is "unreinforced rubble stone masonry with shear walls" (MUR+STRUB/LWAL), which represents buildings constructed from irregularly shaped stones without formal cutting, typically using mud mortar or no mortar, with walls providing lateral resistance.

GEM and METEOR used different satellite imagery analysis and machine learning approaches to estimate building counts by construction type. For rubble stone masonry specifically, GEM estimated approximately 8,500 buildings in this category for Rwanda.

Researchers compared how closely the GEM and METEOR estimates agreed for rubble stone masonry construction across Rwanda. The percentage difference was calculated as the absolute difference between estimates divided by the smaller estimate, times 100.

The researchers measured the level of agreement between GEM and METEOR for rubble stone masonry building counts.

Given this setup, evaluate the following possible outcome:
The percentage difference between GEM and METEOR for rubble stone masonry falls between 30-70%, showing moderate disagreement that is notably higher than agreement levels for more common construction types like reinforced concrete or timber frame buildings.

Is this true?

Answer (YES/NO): NO